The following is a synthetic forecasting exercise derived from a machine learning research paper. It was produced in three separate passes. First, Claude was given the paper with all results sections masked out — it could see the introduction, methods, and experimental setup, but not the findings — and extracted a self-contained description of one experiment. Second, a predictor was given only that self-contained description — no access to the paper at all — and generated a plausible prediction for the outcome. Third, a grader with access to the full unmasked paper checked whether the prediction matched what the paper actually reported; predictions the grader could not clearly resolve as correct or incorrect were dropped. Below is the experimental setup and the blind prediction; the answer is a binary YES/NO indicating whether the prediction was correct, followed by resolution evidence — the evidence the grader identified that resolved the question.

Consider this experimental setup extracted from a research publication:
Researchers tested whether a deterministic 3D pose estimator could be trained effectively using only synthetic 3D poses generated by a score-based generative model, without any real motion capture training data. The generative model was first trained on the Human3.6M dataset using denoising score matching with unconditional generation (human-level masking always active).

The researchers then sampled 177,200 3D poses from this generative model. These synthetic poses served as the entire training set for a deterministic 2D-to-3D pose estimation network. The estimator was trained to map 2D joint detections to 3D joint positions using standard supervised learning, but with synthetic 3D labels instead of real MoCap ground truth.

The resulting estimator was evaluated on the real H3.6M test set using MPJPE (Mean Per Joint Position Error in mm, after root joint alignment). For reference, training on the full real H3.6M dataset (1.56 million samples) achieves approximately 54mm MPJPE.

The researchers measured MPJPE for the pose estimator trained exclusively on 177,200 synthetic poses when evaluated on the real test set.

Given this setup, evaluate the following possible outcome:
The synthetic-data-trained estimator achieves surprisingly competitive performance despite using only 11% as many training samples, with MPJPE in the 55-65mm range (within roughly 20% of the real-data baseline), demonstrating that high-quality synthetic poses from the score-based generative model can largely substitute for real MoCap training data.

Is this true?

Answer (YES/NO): YES